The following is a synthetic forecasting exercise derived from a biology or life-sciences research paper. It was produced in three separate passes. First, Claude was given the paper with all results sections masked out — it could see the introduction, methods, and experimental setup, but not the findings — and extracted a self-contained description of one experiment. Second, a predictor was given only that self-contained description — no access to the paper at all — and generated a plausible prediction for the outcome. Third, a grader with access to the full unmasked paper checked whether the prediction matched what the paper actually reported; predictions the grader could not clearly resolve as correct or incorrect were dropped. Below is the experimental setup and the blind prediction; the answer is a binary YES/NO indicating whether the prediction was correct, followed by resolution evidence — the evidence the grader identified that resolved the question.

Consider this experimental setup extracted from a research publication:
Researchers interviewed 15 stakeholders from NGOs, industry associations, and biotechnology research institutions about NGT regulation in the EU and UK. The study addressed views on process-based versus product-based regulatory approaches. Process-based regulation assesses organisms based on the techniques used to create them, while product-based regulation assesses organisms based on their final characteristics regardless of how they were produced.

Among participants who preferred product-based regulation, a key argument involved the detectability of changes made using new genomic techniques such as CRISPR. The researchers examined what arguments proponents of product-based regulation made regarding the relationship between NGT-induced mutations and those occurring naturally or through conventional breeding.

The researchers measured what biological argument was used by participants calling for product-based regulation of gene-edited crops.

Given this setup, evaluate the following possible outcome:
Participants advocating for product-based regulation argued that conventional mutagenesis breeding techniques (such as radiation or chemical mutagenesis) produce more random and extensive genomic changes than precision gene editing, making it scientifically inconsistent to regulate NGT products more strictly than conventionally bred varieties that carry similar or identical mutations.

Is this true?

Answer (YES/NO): NO